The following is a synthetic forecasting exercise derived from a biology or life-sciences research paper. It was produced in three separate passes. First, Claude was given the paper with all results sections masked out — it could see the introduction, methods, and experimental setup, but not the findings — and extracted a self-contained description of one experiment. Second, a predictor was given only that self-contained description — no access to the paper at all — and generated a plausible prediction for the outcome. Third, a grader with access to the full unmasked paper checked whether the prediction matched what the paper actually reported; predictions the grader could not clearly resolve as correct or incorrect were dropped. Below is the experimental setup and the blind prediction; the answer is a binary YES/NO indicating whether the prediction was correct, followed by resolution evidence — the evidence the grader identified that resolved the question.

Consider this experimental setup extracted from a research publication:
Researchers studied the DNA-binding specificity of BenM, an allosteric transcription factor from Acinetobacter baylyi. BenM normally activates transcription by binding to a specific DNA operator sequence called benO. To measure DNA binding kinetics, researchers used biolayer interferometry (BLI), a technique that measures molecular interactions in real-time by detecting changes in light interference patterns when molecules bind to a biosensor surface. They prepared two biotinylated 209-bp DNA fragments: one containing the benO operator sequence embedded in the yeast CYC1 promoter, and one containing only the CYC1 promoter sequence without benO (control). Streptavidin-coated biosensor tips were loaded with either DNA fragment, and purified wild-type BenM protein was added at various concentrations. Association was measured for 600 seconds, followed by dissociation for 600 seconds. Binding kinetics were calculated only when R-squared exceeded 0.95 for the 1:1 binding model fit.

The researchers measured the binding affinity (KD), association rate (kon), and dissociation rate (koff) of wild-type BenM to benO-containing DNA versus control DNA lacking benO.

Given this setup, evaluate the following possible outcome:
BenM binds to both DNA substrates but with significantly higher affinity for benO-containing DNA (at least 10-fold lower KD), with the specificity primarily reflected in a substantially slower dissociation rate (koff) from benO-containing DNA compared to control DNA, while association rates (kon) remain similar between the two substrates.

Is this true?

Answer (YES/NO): NO